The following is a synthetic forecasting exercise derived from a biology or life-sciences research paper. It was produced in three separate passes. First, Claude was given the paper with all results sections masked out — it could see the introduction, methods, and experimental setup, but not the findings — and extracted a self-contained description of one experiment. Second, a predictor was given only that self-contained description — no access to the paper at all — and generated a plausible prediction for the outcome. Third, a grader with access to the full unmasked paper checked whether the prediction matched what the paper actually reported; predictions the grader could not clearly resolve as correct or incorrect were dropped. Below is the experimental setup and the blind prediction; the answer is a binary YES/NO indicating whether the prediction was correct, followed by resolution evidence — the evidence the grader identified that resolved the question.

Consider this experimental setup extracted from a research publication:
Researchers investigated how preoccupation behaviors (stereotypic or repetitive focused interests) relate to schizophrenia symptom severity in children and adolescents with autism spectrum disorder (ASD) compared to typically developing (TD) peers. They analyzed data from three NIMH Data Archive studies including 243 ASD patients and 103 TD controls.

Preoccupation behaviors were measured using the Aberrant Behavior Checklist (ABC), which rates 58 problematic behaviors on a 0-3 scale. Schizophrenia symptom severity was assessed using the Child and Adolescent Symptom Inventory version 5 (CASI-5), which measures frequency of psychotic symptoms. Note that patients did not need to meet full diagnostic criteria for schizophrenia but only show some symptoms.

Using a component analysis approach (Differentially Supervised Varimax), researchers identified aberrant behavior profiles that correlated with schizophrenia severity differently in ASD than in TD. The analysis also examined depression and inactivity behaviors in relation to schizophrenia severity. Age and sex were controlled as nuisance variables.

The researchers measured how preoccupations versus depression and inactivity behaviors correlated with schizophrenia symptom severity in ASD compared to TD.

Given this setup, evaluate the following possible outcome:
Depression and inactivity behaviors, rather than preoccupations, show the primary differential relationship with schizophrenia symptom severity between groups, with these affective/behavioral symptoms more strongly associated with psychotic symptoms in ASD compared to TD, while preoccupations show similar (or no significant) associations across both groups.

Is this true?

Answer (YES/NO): NO